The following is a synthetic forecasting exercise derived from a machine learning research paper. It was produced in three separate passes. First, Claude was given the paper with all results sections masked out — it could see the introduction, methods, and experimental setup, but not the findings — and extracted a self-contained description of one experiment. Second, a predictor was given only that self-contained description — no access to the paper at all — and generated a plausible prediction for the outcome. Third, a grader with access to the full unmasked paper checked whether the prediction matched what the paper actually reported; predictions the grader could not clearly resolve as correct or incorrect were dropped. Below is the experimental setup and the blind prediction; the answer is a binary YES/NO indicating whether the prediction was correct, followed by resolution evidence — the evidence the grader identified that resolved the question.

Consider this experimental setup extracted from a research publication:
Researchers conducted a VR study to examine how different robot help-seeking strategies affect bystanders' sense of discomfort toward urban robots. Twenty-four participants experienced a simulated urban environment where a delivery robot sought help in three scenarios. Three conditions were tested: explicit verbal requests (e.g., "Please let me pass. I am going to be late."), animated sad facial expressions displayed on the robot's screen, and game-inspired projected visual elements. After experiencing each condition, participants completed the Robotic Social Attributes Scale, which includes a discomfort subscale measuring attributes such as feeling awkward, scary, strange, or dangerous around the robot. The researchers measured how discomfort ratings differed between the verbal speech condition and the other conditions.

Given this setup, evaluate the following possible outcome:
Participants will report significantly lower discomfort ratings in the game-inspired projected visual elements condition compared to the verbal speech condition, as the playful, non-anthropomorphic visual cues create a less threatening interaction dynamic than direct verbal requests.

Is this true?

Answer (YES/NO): YES